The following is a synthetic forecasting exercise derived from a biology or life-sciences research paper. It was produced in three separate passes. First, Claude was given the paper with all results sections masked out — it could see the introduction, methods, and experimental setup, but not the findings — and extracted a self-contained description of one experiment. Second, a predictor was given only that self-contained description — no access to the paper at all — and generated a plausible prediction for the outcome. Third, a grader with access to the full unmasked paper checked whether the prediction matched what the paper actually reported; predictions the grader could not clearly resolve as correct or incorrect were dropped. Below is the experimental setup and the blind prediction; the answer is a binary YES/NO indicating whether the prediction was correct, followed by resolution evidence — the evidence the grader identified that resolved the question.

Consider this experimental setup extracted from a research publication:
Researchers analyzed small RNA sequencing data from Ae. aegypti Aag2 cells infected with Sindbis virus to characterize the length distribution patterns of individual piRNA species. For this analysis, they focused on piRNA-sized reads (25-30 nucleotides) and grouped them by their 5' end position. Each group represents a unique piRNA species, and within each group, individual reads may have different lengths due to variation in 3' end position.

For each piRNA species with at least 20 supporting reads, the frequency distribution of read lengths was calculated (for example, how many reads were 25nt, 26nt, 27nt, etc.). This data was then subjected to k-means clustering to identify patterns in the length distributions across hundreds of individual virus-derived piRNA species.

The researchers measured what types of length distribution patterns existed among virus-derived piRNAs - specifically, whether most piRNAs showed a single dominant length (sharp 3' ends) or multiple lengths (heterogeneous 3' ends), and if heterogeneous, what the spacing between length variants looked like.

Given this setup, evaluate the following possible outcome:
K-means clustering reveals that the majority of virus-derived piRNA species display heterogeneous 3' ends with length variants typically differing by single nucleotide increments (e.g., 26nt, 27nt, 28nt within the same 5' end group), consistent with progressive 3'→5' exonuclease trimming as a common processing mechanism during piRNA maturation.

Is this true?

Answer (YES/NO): NO